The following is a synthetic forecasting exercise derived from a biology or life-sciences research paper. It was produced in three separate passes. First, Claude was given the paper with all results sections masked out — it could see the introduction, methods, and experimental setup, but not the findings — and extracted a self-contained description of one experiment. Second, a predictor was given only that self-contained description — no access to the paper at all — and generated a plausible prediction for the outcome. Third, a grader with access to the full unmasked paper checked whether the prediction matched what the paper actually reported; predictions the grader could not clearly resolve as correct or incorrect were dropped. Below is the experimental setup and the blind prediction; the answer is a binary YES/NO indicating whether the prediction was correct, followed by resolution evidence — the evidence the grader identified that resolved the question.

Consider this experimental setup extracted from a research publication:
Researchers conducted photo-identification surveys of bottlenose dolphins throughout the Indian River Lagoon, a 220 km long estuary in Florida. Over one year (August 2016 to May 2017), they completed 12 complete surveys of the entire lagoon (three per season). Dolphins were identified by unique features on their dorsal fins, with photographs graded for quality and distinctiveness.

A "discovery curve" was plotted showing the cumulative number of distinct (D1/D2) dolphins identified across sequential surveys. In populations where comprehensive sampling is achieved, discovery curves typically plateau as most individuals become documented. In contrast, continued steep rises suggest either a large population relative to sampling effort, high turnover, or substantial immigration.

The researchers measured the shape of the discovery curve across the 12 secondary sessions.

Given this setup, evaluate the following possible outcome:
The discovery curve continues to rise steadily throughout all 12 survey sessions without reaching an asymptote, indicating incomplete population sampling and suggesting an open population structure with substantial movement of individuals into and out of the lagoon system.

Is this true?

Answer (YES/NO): NO